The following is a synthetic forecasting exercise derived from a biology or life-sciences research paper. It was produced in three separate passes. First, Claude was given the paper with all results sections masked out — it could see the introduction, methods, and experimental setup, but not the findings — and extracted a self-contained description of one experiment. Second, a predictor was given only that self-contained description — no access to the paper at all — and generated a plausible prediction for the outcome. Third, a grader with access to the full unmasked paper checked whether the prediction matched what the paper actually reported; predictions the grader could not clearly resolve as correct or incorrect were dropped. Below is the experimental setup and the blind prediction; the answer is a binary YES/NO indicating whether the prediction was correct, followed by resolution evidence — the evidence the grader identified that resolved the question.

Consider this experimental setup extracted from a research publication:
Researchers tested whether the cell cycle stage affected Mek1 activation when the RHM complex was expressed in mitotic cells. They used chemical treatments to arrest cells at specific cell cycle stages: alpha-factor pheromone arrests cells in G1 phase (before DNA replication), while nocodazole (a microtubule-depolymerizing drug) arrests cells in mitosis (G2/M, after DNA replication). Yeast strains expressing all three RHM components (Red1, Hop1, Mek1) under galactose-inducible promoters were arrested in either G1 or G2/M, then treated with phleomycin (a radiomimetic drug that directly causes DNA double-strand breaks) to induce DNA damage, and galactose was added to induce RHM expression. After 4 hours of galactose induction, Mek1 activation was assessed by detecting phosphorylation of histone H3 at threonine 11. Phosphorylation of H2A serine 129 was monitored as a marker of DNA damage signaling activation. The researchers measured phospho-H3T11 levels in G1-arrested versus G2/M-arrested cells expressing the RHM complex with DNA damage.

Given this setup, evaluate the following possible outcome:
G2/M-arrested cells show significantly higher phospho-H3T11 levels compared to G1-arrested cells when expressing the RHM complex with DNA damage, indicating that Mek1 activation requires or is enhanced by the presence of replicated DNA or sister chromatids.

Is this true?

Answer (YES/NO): NO